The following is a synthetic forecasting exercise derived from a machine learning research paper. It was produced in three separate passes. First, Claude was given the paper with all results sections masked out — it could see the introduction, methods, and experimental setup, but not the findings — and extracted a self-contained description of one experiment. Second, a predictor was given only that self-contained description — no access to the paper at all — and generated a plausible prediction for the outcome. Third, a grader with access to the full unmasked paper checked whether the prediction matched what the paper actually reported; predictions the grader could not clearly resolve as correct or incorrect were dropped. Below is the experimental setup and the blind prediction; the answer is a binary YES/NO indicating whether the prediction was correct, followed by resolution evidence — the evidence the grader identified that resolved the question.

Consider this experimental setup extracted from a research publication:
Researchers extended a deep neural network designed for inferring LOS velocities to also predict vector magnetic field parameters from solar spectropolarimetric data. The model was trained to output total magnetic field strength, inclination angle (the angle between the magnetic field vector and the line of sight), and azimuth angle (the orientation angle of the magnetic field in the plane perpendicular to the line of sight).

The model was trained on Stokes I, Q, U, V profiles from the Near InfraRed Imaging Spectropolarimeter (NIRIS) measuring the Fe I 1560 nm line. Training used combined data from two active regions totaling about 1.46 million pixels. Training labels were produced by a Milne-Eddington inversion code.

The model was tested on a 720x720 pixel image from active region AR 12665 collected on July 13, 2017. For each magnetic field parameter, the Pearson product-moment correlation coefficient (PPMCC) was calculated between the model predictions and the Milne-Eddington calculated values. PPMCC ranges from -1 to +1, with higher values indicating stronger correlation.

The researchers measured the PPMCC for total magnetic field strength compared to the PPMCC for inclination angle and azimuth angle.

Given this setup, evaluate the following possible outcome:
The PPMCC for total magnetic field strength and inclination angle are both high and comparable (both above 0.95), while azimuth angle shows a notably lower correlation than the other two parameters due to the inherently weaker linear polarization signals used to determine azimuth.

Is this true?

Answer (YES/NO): NO